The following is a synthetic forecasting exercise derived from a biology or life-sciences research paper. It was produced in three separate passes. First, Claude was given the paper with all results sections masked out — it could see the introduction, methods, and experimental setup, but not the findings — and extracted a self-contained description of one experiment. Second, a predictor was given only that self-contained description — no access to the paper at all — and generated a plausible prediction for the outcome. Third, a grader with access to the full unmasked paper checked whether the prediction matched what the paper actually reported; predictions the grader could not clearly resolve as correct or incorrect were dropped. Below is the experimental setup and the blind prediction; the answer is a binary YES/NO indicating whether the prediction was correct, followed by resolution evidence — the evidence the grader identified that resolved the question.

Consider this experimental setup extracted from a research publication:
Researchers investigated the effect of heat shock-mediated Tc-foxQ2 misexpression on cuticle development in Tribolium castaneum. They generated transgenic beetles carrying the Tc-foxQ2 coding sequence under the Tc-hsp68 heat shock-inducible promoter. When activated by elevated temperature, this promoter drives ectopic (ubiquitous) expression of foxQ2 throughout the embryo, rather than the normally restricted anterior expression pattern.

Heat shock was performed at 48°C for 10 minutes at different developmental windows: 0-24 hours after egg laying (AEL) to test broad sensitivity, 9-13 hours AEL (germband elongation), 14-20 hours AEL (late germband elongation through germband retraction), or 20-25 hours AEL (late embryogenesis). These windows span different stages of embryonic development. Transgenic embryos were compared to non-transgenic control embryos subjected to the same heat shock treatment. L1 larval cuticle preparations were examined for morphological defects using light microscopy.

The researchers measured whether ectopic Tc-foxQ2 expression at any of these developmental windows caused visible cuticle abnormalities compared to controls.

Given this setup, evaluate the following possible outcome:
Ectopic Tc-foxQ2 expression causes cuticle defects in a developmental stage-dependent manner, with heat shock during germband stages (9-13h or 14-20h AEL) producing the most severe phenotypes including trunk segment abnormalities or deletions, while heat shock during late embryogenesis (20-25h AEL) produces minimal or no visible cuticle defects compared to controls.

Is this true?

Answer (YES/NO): NO